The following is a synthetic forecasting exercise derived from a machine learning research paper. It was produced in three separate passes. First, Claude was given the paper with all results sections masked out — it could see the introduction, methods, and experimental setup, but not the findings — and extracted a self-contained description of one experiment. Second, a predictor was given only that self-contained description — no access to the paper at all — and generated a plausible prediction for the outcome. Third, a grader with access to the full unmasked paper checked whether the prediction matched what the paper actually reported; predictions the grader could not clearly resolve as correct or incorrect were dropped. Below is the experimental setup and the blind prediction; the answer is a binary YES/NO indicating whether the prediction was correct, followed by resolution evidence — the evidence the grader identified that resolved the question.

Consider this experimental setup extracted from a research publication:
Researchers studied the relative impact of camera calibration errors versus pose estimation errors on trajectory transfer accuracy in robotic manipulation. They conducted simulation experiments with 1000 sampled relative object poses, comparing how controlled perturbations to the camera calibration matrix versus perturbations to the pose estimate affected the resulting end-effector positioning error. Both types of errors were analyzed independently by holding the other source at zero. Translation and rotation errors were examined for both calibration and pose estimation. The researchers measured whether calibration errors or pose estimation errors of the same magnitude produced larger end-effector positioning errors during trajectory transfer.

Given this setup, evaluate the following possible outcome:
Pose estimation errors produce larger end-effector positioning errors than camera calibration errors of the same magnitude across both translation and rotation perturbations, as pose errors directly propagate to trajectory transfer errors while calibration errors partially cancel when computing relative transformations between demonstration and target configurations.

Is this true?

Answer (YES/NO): YES